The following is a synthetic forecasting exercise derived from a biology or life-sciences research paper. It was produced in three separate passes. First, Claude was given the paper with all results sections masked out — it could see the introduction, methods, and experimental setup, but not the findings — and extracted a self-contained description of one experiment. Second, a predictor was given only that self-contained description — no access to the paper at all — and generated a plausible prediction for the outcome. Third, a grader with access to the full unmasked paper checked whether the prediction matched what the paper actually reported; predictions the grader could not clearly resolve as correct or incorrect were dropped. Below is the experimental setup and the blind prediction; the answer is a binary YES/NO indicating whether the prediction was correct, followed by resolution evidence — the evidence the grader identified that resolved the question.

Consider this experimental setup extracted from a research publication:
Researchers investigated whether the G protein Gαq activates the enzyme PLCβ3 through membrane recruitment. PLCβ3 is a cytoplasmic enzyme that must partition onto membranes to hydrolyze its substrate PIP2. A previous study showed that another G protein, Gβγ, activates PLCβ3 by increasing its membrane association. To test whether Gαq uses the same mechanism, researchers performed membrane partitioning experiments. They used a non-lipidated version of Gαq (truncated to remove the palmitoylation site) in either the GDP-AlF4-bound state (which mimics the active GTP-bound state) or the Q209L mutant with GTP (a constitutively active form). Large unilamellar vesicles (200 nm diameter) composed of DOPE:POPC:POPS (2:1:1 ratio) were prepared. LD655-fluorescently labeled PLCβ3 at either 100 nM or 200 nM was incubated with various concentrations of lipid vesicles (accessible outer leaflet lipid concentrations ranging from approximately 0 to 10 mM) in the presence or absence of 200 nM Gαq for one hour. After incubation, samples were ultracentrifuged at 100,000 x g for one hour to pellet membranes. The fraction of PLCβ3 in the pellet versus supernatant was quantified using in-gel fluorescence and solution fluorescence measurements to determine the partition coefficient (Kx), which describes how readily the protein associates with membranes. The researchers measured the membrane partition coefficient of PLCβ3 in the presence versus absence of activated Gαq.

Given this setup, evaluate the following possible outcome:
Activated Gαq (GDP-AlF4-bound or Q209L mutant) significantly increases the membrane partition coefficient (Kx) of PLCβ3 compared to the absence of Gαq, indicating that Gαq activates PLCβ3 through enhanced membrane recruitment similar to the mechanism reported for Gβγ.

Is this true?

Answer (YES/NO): NO